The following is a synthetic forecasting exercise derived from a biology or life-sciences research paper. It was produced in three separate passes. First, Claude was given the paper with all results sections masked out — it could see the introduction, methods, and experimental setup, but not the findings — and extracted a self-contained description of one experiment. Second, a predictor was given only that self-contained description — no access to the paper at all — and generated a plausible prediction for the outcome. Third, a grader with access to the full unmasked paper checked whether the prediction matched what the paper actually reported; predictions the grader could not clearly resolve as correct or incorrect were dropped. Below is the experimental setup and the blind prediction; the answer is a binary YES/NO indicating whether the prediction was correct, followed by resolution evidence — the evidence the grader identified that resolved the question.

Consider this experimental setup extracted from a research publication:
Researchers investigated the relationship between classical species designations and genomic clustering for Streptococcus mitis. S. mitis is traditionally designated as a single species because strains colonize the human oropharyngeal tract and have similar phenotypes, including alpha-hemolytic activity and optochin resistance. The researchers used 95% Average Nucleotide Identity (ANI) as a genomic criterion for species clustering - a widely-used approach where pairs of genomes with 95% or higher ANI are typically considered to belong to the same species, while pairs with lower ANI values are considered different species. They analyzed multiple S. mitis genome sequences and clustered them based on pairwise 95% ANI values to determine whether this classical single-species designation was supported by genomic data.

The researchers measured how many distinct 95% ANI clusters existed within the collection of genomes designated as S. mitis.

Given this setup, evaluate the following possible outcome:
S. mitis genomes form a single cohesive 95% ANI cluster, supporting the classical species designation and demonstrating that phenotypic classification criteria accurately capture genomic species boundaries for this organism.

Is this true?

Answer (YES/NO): NO